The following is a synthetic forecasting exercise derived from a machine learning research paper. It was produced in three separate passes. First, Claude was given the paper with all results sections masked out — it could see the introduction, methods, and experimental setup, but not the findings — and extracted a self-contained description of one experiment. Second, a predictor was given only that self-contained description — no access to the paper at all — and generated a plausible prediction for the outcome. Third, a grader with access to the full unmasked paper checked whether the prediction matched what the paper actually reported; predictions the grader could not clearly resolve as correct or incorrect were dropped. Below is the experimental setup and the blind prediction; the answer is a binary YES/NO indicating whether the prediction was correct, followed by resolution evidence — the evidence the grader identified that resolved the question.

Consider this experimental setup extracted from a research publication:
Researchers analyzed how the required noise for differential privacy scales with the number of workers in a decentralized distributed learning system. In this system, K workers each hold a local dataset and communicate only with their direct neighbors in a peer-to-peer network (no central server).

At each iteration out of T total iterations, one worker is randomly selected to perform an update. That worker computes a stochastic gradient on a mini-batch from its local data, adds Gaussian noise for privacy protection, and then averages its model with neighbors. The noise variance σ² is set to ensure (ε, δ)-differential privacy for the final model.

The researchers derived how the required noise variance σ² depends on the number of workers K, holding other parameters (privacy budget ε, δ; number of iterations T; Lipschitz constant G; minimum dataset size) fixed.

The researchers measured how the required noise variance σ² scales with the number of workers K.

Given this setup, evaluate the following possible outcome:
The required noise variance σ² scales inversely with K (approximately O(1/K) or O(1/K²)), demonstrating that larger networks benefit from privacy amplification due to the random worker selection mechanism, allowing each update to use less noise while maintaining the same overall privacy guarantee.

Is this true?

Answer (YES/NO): YES